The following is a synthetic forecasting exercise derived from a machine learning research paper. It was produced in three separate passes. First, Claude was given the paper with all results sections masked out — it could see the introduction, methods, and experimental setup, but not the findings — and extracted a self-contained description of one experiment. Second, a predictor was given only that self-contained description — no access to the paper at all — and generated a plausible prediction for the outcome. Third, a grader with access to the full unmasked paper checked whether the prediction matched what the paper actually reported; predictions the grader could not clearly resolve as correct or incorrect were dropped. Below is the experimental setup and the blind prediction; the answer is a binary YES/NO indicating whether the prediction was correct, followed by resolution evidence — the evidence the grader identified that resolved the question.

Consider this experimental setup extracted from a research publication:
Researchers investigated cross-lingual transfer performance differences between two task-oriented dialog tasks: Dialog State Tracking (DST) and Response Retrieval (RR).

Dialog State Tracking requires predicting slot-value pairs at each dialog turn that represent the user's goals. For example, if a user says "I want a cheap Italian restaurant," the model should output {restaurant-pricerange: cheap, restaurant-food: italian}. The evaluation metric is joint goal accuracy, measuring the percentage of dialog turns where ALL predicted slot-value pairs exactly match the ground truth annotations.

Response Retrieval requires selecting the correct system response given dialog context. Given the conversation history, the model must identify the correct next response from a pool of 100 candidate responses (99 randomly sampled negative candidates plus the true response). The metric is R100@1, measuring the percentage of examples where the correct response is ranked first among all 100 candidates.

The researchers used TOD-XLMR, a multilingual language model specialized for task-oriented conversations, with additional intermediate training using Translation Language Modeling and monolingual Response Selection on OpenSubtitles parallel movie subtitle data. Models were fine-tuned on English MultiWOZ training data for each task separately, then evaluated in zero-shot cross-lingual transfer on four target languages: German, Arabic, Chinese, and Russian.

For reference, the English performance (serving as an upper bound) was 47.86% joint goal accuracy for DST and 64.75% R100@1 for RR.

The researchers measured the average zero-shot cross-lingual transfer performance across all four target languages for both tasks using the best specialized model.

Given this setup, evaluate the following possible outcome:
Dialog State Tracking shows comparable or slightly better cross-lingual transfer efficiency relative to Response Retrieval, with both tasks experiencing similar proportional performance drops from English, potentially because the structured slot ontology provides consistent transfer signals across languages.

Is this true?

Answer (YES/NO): NO